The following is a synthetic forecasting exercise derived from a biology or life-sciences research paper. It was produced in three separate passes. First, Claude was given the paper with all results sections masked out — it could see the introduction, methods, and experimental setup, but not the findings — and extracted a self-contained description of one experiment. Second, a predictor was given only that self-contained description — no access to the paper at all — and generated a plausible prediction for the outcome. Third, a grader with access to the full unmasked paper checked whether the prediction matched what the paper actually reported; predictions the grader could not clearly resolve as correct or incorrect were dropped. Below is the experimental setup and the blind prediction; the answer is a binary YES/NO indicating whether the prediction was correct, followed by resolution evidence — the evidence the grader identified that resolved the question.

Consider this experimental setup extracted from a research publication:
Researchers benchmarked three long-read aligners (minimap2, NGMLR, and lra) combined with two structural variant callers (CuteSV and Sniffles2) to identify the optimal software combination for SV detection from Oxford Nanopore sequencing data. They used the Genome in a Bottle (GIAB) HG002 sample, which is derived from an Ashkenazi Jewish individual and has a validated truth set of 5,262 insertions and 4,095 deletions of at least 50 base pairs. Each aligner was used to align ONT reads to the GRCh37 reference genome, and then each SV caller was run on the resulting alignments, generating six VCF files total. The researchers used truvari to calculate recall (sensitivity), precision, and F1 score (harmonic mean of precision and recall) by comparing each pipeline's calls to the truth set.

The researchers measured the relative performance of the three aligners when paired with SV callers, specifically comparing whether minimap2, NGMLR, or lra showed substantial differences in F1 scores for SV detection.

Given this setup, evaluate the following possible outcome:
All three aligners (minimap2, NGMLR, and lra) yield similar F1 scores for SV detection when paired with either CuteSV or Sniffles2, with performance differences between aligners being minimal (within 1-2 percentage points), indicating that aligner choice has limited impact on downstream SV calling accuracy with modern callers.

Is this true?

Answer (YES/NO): NO